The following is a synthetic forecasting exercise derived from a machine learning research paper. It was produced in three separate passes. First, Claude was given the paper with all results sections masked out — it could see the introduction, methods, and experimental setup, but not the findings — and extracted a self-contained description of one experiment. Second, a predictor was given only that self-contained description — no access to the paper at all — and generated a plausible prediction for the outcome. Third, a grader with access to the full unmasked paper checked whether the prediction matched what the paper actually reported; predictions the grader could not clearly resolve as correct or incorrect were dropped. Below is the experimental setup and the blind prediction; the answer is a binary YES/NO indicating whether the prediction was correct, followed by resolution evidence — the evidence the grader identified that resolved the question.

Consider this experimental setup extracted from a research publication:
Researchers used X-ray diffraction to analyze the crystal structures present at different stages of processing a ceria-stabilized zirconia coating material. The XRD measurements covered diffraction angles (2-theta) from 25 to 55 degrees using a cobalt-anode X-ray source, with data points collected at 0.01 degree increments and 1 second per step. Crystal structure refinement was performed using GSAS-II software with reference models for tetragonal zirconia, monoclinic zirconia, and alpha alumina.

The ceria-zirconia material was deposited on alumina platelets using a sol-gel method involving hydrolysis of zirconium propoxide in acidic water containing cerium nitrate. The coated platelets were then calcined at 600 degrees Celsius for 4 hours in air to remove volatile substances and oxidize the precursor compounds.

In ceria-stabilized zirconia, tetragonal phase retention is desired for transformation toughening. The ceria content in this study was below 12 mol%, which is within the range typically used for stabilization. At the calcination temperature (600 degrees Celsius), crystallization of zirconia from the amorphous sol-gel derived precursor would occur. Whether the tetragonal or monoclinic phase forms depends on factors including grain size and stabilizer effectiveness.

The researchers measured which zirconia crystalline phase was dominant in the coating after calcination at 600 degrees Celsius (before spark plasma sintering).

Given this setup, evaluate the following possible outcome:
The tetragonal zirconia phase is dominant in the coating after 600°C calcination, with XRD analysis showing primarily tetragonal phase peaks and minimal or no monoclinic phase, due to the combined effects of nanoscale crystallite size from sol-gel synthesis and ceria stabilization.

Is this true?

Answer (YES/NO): YES